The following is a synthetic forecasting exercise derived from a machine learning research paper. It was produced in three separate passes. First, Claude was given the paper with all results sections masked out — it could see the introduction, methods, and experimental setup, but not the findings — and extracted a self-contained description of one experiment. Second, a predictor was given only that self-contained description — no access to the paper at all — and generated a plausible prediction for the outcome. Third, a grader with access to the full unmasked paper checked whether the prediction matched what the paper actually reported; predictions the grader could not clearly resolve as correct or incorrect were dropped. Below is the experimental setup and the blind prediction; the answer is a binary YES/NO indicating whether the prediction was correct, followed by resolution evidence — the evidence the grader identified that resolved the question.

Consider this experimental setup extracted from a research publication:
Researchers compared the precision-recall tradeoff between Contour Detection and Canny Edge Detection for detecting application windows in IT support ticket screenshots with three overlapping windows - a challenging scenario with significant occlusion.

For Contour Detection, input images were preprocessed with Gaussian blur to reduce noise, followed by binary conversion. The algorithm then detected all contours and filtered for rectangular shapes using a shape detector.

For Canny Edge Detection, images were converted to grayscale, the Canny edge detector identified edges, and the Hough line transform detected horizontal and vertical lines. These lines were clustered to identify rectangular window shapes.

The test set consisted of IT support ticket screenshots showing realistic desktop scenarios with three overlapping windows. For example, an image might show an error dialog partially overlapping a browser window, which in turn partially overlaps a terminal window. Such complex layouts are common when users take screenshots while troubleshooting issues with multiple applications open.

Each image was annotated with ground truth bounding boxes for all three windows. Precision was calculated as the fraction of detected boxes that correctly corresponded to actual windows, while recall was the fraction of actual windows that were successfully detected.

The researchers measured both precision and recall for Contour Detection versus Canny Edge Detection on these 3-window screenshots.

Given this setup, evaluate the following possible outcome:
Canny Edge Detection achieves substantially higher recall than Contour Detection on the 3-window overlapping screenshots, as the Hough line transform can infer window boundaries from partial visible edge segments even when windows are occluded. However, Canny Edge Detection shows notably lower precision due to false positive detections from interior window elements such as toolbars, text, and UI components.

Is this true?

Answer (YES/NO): NO